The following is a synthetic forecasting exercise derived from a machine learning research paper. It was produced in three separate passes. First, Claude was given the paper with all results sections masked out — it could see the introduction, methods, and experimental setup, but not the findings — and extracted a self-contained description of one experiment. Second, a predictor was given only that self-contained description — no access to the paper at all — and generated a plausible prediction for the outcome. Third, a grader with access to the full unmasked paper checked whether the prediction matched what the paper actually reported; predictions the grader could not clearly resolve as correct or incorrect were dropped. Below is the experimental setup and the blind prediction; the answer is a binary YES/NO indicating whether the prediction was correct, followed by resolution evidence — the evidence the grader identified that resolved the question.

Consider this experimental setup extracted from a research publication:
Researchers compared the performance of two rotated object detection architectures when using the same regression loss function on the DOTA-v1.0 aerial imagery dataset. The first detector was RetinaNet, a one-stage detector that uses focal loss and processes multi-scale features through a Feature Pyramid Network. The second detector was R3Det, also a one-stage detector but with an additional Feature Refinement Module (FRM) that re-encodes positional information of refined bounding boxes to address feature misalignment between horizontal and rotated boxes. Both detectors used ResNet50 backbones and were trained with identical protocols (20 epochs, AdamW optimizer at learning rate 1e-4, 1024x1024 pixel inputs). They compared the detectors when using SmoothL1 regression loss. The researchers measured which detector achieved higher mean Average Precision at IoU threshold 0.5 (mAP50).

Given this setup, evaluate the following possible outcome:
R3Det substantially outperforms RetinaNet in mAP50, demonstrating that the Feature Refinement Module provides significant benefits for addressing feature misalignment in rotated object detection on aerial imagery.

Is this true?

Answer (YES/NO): NO